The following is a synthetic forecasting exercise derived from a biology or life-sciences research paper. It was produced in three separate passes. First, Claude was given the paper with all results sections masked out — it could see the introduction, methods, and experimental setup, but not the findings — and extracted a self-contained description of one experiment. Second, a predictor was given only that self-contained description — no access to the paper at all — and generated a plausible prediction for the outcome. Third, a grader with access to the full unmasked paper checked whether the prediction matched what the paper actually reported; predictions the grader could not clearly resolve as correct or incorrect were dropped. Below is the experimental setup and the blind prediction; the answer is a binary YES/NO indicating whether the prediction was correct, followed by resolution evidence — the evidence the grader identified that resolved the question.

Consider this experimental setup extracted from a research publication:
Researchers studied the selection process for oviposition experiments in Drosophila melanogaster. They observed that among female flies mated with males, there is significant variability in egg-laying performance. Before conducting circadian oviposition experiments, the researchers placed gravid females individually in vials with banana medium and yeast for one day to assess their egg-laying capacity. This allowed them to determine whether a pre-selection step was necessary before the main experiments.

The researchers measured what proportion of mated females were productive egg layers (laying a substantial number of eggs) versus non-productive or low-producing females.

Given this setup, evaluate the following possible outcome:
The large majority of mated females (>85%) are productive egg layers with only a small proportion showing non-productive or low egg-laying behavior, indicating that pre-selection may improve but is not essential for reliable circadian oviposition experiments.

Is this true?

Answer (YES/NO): NO